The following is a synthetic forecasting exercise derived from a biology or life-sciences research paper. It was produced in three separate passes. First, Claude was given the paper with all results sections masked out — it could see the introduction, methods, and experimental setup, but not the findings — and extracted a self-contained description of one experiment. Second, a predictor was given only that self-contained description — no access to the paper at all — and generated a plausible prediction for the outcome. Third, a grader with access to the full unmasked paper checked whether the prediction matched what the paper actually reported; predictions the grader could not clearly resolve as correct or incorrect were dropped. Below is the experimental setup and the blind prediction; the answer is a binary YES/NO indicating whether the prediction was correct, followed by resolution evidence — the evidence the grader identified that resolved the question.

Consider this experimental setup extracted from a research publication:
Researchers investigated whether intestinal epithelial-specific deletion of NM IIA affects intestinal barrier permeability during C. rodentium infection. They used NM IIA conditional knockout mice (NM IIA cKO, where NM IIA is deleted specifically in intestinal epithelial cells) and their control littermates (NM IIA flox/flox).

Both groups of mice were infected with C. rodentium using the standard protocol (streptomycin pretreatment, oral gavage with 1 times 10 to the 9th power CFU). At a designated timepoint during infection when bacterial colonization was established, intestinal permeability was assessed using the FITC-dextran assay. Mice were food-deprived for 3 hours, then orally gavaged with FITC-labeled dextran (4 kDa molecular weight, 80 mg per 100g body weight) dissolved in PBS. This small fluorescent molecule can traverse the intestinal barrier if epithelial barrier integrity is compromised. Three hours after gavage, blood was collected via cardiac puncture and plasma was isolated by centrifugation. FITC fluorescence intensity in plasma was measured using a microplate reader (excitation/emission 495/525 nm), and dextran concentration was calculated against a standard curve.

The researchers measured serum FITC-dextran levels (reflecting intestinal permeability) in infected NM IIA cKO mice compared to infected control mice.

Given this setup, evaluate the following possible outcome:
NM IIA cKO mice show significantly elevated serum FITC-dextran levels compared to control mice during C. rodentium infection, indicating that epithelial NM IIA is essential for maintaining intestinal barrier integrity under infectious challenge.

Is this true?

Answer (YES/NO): YES